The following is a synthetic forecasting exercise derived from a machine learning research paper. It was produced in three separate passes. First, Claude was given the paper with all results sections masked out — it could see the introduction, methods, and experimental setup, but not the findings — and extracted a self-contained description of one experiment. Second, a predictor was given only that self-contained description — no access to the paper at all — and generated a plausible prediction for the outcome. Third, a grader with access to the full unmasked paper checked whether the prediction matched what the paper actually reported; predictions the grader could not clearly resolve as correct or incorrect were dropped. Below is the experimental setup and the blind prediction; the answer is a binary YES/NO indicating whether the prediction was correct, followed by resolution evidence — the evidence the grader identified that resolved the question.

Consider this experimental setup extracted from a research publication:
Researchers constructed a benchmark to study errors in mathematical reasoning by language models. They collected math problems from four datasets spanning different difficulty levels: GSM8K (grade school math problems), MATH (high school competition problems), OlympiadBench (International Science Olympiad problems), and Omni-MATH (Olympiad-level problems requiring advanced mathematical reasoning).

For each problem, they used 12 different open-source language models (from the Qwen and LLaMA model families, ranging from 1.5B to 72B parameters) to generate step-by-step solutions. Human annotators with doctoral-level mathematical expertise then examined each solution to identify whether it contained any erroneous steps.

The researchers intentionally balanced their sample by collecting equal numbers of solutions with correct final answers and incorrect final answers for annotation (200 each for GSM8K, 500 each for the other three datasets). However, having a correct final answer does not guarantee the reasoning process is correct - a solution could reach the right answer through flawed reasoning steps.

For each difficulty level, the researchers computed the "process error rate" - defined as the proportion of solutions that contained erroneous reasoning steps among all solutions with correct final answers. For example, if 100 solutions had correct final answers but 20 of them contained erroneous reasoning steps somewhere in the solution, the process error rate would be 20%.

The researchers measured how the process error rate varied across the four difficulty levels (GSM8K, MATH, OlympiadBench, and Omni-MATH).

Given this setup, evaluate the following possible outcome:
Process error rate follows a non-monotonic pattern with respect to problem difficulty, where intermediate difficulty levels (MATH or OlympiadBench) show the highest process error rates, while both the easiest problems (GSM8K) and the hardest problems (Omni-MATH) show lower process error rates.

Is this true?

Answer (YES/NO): NO